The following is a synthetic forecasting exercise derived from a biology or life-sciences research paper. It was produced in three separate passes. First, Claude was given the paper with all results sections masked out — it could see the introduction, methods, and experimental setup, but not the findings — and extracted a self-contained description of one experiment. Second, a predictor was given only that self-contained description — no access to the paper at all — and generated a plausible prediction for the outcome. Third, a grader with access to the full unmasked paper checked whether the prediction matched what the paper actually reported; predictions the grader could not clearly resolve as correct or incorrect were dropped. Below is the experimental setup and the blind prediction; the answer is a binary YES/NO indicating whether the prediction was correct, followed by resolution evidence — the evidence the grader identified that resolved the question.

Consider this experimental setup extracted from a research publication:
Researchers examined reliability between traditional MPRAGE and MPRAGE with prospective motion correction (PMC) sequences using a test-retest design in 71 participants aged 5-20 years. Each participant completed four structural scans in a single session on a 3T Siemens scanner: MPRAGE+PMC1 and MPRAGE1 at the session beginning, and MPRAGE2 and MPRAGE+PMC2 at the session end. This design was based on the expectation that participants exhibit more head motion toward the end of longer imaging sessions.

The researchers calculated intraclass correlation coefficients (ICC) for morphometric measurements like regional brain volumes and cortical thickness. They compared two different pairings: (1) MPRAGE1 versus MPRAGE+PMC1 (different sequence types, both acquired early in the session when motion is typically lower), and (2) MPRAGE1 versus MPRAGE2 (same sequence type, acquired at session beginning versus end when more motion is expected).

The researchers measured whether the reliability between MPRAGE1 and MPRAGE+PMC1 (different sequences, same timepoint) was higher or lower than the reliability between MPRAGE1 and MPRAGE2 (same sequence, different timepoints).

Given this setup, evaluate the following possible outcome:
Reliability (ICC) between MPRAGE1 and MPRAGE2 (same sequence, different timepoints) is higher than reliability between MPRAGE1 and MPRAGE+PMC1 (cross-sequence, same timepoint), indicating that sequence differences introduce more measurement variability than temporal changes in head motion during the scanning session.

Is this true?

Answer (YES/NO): NO